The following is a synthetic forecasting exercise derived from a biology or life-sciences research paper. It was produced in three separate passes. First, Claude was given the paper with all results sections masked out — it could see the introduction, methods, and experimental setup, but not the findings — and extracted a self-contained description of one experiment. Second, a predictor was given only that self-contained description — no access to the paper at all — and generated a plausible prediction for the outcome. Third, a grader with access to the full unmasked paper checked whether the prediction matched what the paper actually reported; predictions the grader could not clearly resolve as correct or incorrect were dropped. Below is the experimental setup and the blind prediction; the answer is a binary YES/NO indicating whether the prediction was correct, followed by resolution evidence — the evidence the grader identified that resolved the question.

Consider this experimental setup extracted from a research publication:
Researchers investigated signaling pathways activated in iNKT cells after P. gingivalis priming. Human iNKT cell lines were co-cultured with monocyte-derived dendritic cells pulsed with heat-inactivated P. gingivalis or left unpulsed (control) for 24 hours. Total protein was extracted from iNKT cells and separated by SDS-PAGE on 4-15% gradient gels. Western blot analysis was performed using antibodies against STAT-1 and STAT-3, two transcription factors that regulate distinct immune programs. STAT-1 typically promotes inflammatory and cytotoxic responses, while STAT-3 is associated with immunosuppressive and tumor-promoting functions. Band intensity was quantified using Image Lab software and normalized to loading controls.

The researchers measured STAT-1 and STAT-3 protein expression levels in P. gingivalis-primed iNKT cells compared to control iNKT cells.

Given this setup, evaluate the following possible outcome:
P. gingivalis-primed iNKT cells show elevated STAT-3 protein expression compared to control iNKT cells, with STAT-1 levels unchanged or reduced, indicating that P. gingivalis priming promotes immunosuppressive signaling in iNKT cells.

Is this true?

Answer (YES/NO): NO